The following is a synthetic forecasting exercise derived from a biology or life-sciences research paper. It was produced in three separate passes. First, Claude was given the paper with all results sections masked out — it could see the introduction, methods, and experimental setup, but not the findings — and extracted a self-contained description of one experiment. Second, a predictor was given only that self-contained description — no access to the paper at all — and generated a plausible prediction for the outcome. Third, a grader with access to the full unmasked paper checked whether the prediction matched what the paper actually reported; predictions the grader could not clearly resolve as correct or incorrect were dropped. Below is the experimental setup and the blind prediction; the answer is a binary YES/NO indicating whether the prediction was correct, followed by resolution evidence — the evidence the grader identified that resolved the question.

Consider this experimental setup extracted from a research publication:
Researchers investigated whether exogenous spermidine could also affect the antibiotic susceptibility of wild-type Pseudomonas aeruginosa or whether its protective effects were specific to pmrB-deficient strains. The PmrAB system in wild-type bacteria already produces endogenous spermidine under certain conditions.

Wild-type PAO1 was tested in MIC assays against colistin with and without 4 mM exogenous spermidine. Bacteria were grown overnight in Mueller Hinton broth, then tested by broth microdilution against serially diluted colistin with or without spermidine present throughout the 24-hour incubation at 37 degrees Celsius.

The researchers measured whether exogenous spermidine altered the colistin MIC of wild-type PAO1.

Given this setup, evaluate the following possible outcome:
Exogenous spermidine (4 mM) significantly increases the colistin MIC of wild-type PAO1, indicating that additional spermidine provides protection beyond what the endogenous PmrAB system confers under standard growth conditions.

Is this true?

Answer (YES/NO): NO